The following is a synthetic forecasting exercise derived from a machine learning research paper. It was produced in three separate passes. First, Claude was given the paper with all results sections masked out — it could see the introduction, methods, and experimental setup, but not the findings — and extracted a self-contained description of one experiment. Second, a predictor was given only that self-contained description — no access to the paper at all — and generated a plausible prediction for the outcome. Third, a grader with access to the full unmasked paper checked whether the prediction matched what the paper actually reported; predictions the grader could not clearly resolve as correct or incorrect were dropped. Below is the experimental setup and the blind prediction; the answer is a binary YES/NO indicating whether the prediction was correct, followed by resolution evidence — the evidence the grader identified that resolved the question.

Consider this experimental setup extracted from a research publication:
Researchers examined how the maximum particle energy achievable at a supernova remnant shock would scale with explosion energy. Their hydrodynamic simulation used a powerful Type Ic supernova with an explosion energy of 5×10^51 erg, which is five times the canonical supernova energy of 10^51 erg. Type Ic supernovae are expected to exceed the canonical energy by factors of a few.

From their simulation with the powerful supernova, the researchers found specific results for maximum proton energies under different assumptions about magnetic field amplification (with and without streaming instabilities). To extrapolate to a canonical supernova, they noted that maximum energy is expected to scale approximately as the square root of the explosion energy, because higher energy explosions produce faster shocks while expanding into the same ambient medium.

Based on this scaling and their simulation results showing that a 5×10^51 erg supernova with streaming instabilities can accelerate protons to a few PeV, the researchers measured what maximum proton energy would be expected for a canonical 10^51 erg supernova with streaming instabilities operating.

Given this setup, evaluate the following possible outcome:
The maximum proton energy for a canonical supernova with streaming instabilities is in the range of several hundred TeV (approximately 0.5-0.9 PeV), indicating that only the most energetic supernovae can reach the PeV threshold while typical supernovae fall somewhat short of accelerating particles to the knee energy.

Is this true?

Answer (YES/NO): NO